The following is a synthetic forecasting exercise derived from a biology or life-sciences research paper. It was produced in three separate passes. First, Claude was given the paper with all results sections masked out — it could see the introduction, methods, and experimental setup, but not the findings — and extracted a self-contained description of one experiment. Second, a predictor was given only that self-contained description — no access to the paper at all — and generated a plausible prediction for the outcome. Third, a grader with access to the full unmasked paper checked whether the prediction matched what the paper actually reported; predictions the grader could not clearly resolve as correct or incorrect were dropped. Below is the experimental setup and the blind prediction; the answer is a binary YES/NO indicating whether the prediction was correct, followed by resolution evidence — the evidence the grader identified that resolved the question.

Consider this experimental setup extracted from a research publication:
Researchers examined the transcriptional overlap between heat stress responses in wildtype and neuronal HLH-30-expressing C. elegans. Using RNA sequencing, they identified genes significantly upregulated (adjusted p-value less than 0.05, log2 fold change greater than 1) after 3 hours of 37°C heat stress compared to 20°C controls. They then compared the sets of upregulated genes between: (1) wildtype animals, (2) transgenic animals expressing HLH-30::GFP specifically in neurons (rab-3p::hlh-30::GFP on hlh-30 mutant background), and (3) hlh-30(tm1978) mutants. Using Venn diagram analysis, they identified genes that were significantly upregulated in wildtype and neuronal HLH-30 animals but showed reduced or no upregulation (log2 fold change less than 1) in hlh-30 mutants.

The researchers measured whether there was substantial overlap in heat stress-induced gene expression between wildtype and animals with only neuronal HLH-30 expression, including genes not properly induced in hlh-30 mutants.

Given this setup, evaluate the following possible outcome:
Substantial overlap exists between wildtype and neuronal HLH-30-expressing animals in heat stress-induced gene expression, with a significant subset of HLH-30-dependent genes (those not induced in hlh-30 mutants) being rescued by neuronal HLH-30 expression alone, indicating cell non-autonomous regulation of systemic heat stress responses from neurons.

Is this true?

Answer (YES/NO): YES